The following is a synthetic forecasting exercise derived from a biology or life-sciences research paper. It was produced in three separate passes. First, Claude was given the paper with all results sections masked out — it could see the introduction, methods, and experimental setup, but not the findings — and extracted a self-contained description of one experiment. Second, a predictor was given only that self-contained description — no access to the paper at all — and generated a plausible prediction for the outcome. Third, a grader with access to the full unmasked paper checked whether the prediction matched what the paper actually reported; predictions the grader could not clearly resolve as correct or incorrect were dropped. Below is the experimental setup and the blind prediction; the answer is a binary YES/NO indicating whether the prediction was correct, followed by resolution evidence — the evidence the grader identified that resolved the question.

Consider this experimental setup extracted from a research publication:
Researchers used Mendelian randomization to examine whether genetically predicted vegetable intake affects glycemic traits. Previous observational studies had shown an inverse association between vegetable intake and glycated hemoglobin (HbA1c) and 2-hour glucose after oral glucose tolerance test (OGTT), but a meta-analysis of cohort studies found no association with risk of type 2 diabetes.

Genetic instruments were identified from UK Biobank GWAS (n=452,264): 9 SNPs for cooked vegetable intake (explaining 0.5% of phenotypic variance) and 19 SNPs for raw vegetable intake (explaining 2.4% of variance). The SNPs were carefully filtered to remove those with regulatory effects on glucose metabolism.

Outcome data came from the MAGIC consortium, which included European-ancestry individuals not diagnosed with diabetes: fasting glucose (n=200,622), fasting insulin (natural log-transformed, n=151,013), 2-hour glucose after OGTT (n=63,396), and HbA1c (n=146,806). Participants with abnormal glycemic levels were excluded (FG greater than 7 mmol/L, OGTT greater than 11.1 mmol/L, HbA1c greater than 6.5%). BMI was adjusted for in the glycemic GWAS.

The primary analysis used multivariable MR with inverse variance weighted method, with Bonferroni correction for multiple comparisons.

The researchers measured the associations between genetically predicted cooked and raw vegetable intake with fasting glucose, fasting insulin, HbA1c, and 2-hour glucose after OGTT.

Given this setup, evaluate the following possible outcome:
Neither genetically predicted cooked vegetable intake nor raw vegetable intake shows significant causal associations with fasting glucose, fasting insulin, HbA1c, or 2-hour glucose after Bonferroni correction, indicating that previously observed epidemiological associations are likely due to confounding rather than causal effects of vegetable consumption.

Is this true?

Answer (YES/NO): YES